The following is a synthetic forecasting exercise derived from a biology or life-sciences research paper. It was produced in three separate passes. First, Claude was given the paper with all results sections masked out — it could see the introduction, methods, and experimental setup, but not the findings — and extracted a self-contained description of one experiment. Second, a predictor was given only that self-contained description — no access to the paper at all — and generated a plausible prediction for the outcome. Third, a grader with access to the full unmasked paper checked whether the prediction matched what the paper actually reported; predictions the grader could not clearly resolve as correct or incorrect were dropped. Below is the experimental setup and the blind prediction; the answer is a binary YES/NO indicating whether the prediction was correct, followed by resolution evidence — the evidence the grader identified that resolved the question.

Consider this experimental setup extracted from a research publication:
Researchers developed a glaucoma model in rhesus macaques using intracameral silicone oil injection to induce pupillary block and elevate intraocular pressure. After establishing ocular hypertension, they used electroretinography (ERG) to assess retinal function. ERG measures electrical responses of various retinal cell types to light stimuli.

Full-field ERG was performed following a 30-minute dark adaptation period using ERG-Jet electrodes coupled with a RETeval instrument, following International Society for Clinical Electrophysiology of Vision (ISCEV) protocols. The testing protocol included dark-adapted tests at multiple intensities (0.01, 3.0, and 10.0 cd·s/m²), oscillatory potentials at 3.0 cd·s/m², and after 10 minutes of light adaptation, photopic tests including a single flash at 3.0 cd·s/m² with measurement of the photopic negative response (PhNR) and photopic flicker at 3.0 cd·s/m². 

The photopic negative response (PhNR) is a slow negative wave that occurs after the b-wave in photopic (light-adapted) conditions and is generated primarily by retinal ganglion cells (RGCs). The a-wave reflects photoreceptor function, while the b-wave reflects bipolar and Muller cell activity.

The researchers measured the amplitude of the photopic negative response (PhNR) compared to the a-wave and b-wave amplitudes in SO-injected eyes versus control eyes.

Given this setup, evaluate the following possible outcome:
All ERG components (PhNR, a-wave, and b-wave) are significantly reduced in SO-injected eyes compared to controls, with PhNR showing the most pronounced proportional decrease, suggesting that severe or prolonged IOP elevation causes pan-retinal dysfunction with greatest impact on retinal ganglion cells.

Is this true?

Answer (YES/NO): NO